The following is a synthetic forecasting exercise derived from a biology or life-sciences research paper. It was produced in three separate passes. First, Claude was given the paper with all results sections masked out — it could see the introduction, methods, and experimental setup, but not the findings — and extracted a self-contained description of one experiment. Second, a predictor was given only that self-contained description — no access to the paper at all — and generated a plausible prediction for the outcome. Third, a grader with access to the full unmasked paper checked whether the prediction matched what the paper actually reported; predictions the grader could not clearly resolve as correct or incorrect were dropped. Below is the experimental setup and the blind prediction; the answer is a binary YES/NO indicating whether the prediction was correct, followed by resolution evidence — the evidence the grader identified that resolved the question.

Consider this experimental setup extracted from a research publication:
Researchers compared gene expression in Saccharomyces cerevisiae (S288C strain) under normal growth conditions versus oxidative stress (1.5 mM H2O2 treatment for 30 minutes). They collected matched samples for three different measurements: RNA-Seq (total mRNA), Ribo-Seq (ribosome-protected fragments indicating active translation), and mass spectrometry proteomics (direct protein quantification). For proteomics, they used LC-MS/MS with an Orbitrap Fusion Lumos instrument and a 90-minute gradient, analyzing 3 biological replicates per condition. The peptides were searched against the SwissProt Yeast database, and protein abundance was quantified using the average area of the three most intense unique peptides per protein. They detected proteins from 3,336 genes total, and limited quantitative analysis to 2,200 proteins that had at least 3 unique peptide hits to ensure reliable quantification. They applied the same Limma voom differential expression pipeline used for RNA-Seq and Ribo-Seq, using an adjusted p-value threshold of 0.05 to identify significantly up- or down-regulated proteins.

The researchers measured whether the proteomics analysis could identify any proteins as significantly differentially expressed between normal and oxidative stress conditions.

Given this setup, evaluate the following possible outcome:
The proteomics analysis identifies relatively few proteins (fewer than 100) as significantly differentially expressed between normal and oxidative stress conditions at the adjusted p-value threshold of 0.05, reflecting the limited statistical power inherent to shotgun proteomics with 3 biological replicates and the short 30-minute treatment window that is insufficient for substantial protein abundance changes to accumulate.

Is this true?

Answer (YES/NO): NO